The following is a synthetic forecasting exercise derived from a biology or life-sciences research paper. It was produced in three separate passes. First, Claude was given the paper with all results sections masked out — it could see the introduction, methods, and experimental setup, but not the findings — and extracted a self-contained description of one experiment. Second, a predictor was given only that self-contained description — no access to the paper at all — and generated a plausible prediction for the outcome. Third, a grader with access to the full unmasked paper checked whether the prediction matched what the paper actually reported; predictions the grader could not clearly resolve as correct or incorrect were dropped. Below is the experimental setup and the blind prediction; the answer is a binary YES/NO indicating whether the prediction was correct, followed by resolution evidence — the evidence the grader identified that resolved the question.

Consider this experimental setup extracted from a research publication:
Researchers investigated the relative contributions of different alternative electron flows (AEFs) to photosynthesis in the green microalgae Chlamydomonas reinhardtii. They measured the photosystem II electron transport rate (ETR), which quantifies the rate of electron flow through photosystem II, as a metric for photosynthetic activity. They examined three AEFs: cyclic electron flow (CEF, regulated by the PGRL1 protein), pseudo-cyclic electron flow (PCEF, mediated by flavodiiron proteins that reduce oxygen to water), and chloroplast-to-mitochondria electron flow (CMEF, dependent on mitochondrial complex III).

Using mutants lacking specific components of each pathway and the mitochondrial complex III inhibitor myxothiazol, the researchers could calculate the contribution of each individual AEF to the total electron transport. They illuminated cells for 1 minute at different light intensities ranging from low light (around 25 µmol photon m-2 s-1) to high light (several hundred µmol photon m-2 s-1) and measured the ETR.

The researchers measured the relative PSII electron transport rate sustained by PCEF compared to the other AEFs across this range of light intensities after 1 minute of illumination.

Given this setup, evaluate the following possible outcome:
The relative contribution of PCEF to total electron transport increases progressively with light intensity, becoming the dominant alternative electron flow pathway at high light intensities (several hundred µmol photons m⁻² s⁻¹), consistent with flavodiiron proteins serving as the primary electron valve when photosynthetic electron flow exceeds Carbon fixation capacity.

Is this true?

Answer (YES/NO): NO